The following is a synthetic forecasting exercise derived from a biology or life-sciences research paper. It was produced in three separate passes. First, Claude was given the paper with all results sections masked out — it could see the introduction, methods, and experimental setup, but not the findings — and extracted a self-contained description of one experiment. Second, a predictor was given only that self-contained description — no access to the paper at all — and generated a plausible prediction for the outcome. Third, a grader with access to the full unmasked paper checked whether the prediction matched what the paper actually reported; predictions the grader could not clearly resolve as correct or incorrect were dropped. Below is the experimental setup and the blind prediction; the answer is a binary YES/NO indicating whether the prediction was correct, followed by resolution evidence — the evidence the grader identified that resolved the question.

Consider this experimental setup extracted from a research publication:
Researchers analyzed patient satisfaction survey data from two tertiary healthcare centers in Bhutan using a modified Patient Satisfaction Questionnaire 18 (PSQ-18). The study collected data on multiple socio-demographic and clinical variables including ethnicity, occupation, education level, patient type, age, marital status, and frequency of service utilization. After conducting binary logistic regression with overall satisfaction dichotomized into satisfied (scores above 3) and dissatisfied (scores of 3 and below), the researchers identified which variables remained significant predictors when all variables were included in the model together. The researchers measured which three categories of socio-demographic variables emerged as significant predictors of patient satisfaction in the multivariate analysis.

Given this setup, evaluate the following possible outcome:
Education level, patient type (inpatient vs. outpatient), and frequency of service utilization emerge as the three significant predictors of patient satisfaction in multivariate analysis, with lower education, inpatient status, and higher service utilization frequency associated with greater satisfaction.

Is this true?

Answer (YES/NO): NO